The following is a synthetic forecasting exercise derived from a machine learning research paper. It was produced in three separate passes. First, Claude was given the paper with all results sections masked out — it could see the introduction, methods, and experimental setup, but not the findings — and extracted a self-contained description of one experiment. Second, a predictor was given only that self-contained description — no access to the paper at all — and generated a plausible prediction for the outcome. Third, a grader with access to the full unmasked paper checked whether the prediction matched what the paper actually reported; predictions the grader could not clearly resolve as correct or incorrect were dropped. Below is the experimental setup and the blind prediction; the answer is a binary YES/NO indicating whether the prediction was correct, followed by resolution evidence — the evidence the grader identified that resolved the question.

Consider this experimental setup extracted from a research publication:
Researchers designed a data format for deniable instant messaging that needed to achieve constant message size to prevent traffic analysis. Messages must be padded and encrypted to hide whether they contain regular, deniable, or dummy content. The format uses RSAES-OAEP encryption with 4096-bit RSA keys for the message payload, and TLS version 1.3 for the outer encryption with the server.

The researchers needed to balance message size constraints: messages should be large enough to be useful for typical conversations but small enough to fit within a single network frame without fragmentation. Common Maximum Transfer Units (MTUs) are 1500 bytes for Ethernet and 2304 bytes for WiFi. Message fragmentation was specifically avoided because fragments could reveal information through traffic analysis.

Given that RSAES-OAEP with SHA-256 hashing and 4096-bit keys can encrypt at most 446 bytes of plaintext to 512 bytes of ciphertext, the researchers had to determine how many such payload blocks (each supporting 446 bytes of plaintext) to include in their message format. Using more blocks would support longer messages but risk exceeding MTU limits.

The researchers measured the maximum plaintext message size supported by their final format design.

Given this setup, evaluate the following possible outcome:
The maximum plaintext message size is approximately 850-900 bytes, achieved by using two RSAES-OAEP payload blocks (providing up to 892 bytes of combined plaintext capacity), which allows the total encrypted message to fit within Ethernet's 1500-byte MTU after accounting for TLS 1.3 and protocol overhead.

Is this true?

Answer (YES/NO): YES